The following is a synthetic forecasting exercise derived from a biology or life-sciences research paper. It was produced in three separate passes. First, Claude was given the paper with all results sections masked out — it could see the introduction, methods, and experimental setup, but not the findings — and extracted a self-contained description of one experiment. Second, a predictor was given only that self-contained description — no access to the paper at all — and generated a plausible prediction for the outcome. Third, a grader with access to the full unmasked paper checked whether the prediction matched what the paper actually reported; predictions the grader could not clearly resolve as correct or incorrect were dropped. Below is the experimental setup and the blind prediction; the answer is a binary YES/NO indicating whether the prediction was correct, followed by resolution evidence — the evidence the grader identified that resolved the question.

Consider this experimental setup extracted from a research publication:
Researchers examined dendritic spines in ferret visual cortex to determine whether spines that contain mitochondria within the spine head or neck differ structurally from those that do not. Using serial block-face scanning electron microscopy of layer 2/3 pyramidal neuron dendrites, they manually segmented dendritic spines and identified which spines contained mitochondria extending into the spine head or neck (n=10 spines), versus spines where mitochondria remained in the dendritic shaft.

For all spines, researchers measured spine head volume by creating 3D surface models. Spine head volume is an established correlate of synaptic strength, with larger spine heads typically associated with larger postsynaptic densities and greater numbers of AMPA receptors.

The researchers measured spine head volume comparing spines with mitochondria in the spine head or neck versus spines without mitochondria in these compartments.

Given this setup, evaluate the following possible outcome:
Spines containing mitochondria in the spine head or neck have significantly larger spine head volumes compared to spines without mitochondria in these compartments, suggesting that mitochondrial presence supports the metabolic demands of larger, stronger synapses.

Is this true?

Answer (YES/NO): YES